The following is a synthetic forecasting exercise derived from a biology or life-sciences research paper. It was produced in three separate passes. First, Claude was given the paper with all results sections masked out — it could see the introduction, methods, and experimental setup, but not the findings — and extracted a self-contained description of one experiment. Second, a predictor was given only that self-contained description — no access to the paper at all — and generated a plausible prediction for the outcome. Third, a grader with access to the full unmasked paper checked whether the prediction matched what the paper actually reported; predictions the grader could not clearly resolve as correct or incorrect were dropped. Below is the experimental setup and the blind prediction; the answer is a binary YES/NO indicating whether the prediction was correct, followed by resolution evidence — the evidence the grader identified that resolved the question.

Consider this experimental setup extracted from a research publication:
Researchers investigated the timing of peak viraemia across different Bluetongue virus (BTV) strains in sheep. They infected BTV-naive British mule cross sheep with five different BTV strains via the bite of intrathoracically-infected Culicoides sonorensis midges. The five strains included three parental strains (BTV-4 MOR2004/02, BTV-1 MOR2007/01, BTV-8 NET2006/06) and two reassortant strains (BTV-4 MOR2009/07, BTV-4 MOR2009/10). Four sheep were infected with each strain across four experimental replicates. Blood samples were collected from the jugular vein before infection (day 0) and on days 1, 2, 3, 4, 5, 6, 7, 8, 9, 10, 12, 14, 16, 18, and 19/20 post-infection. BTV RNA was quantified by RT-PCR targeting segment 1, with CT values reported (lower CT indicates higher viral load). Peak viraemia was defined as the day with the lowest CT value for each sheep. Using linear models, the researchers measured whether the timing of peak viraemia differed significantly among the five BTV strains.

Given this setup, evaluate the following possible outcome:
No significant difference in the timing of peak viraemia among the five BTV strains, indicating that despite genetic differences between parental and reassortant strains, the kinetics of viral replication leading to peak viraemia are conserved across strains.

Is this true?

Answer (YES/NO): YES